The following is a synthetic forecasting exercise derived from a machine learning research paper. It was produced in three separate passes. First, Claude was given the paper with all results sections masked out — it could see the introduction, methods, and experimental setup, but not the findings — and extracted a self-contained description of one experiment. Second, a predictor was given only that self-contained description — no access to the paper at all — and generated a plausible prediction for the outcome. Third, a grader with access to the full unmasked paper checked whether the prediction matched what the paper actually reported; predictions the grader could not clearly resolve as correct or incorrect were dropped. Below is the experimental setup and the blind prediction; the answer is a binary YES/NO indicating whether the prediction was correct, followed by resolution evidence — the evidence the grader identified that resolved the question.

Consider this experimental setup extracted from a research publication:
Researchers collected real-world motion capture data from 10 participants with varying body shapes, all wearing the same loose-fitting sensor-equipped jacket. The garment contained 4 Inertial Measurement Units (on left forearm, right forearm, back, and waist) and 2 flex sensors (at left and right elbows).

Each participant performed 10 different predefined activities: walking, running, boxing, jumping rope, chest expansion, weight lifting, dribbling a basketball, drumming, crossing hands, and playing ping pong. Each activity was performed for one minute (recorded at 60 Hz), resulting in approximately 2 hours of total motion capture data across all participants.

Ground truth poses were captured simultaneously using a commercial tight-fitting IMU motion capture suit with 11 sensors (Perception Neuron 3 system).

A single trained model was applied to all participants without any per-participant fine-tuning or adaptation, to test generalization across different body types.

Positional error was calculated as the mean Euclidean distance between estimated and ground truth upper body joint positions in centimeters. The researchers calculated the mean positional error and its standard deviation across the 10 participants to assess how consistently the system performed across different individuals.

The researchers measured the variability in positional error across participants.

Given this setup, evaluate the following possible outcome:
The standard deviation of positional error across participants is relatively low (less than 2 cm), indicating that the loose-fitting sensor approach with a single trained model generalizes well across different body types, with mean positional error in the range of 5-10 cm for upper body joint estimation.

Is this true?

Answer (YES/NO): NO